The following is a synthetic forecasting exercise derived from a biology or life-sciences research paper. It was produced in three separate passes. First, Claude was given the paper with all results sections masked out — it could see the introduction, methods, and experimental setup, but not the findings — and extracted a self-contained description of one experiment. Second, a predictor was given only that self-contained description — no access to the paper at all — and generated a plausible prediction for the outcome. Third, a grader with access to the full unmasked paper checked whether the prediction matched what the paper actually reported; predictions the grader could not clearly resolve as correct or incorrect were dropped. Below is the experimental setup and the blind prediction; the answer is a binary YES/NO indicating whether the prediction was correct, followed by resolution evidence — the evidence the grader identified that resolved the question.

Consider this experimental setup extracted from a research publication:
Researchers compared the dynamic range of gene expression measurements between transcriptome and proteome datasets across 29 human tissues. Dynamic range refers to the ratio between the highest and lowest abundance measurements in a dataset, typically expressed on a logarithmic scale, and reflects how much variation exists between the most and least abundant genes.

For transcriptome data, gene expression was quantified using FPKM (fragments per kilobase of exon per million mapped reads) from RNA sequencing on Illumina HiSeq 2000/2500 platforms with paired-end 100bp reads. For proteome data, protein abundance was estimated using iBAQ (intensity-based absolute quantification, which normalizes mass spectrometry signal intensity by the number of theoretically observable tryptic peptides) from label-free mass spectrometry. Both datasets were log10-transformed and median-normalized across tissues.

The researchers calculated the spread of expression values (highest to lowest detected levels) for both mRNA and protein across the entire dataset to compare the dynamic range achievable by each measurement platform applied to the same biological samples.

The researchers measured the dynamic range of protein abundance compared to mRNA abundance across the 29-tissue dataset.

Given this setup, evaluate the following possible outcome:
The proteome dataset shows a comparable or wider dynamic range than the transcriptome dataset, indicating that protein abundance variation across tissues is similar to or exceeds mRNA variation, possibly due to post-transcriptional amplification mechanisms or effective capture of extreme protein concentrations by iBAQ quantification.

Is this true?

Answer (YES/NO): YES